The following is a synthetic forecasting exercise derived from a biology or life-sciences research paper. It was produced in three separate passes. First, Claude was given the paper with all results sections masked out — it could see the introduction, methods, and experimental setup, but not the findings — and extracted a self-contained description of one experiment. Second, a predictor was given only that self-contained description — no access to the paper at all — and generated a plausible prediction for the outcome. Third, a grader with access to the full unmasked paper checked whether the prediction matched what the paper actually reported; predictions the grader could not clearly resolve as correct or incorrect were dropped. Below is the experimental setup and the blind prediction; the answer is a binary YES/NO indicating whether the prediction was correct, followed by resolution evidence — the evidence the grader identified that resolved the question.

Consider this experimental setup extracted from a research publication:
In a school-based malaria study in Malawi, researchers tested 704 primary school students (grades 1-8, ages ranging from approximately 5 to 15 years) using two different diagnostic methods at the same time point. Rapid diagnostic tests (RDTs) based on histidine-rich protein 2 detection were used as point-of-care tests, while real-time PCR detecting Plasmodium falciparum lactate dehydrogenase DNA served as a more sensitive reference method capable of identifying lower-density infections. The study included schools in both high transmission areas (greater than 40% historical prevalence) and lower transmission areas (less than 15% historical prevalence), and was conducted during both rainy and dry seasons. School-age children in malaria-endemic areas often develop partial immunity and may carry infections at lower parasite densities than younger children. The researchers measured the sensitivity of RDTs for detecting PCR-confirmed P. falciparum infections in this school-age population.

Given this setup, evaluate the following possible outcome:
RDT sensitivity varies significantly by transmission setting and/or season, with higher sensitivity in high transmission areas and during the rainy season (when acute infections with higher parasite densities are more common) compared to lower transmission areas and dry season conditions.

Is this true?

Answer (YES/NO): YES